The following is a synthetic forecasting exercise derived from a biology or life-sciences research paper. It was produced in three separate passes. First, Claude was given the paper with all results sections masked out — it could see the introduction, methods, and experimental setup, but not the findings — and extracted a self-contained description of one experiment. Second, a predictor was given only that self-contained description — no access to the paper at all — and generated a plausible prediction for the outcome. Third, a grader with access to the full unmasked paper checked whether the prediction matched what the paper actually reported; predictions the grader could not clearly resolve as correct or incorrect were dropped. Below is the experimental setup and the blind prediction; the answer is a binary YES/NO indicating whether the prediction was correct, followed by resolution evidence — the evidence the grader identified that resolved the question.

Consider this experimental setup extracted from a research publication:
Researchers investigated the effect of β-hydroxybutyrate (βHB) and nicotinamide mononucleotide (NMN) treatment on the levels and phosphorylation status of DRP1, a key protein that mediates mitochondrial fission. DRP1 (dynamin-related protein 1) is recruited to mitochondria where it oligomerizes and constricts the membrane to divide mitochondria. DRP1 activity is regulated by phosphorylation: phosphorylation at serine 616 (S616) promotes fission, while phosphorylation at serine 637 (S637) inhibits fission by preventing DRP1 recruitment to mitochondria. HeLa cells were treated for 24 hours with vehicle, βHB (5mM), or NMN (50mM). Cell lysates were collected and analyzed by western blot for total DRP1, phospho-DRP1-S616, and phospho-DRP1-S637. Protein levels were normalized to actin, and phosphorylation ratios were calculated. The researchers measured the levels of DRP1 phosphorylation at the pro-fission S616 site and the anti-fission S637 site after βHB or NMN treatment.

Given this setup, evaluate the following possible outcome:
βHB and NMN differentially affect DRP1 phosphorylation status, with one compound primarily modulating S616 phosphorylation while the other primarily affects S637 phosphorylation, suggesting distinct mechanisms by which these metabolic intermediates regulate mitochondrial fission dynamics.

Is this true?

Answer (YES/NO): NO